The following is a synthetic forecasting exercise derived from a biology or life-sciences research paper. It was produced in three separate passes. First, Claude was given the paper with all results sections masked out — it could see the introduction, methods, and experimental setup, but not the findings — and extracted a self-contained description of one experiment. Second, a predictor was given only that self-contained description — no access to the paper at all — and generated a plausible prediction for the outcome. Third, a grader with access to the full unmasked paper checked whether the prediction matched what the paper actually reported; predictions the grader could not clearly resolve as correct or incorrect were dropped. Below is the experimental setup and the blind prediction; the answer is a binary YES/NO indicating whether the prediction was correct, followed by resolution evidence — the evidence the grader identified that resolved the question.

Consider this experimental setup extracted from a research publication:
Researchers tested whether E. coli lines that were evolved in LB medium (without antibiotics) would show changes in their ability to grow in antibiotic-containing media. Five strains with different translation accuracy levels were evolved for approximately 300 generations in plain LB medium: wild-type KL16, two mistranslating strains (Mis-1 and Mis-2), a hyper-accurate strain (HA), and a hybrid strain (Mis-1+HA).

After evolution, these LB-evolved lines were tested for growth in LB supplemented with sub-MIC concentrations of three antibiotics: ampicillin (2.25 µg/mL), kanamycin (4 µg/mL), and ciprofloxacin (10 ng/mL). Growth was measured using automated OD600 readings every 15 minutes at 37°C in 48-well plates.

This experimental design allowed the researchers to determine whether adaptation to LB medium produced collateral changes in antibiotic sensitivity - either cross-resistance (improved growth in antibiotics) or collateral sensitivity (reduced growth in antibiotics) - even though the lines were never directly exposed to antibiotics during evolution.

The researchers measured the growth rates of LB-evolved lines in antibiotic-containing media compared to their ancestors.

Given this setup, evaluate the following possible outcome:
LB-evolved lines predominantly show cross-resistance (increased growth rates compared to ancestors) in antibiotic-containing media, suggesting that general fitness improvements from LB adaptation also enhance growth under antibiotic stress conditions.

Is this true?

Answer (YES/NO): YES